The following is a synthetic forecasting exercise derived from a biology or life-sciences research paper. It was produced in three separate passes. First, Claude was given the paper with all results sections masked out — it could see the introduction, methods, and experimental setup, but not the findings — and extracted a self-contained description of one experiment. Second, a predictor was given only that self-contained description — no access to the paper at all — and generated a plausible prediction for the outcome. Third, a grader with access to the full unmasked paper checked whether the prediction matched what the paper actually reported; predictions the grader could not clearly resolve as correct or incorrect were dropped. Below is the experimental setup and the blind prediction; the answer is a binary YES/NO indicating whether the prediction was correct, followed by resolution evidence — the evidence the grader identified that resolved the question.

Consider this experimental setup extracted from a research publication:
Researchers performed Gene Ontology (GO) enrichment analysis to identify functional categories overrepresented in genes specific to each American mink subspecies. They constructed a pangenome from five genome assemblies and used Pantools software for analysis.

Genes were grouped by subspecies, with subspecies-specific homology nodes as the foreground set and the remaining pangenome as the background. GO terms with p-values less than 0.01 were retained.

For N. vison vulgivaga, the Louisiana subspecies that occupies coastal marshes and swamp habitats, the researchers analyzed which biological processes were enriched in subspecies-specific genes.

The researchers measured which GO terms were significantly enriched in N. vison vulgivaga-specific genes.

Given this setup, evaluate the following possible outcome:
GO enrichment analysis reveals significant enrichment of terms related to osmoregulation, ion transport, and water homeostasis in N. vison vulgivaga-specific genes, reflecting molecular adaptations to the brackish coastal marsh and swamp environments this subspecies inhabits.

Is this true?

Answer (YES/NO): NO